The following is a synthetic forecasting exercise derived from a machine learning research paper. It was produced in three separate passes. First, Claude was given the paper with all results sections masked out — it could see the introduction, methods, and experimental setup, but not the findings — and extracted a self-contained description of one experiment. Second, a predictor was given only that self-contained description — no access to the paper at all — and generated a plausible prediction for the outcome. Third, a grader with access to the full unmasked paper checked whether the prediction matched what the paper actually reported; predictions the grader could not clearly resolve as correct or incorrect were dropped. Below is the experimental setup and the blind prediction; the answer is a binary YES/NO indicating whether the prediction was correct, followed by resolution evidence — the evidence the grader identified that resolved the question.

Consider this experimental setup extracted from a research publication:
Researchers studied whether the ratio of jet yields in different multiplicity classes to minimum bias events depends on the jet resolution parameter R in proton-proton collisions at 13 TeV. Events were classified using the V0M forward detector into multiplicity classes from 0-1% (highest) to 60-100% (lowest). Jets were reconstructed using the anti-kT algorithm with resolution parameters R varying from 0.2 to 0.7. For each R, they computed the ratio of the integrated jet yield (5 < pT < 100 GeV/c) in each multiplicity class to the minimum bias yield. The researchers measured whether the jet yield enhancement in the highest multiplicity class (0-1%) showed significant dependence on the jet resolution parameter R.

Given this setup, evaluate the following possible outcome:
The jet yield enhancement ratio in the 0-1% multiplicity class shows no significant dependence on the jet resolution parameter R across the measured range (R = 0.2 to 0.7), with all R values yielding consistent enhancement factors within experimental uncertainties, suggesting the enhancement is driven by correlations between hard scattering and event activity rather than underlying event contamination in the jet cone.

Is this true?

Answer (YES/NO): YES